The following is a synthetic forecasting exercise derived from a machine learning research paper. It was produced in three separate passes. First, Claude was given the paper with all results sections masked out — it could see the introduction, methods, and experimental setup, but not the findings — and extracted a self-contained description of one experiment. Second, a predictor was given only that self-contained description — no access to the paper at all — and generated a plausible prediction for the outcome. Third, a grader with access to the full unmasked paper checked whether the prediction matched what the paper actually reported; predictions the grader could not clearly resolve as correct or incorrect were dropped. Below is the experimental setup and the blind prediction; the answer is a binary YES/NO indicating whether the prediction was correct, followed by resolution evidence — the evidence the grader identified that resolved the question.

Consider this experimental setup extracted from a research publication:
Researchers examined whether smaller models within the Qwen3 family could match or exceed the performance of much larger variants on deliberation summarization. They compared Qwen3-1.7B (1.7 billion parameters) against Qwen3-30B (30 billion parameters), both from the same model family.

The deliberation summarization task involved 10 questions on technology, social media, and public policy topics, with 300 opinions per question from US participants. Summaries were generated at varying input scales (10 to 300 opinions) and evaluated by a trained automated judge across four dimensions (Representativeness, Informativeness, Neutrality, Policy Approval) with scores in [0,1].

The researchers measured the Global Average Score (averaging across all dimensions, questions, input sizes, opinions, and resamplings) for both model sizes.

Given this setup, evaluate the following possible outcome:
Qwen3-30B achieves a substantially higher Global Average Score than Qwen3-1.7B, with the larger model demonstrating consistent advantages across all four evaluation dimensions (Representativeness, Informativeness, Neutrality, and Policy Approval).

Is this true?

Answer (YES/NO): NO